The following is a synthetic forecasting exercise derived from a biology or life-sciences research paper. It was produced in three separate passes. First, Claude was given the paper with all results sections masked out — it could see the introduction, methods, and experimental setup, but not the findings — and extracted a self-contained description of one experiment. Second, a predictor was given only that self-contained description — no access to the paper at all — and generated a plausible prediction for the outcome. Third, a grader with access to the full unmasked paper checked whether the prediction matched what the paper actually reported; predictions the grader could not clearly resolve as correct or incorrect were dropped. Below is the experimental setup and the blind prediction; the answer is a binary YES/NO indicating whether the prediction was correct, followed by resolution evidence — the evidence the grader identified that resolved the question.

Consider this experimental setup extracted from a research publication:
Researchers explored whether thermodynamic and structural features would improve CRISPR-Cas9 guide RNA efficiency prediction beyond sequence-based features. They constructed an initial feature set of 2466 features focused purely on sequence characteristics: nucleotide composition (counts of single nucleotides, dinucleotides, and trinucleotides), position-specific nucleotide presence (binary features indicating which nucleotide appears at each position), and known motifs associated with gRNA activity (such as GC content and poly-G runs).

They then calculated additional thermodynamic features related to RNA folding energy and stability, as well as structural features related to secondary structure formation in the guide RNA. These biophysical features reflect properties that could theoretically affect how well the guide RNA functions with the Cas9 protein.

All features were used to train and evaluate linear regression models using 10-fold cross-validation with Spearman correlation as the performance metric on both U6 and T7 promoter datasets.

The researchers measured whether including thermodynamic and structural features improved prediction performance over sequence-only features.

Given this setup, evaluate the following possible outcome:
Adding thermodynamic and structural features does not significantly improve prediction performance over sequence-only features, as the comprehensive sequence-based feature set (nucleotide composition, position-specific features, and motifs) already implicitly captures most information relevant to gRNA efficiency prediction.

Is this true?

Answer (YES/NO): YES